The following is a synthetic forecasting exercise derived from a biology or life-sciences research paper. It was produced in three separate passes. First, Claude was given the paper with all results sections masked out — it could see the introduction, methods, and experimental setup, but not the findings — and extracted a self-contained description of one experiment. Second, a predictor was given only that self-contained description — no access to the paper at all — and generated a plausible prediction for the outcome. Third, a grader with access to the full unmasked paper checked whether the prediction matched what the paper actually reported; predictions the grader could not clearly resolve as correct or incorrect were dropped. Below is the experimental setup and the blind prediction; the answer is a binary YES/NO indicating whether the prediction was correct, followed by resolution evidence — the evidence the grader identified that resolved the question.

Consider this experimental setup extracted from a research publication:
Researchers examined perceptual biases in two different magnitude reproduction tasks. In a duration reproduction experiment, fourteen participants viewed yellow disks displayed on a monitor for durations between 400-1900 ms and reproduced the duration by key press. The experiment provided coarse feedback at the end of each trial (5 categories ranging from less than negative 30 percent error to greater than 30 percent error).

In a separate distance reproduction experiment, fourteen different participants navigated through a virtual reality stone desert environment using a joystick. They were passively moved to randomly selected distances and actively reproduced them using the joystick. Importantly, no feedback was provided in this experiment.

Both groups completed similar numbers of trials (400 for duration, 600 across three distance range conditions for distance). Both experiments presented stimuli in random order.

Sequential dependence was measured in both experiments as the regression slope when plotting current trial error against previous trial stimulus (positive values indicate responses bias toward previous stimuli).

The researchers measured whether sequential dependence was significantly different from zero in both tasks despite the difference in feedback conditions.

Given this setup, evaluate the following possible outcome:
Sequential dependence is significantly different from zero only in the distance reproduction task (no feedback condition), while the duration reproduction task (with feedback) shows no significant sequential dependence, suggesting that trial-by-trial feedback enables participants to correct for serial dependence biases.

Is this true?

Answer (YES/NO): NO